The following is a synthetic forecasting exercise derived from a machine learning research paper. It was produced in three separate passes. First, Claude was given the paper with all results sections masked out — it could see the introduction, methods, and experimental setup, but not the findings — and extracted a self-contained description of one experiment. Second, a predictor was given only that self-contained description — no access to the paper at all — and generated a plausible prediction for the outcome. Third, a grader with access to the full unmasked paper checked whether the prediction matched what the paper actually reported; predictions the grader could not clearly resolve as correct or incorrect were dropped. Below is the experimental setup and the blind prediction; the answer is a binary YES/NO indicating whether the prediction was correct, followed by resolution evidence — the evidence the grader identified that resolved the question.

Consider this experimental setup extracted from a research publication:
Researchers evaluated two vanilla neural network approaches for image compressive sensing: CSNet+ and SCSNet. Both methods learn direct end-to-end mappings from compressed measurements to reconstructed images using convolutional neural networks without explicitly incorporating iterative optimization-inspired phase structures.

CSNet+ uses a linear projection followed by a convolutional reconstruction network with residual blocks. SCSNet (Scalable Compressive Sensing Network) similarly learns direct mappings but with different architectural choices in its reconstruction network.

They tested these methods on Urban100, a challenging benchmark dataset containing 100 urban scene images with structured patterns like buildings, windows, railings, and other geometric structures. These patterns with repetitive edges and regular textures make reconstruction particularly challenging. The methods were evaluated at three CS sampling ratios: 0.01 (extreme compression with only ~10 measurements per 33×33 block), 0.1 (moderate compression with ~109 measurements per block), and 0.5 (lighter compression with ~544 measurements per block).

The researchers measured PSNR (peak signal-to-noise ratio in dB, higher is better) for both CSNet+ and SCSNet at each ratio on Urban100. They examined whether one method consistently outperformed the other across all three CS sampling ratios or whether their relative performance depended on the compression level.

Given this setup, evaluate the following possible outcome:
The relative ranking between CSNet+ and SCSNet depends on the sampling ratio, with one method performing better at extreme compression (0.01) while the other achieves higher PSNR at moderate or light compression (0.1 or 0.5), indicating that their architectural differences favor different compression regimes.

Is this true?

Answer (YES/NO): NO